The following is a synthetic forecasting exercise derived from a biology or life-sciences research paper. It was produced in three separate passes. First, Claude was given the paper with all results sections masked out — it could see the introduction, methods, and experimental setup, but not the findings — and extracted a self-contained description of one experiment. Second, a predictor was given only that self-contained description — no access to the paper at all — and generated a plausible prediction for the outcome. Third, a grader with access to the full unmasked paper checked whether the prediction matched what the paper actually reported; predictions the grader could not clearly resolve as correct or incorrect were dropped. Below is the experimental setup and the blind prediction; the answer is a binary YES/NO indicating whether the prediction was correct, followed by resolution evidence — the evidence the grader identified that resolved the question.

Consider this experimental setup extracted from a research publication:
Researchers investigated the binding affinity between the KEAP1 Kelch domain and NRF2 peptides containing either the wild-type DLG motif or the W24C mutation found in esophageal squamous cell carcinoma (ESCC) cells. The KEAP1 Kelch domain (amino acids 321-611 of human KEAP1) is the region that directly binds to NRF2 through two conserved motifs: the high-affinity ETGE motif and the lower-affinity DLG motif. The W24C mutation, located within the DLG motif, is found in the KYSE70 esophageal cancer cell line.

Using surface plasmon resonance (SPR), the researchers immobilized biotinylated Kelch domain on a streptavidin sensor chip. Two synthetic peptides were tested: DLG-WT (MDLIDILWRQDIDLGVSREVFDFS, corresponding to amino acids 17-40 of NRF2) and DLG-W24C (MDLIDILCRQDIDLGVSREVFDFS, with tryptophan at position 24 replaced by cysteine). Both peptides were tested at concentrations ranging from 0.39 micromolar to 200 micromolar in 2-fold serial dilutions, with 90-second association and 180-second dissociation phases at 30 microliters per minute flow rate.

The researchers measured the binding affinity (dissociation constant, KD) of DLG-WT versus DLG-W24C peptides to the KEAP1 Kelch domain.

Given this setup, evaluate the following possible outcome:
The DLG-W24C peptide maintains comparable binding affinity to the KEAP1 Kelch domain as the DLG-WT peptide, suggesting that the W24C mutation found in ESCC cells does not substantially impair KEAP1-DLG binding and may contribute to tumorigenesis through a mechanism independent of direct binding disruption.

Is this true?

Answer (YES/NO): NO